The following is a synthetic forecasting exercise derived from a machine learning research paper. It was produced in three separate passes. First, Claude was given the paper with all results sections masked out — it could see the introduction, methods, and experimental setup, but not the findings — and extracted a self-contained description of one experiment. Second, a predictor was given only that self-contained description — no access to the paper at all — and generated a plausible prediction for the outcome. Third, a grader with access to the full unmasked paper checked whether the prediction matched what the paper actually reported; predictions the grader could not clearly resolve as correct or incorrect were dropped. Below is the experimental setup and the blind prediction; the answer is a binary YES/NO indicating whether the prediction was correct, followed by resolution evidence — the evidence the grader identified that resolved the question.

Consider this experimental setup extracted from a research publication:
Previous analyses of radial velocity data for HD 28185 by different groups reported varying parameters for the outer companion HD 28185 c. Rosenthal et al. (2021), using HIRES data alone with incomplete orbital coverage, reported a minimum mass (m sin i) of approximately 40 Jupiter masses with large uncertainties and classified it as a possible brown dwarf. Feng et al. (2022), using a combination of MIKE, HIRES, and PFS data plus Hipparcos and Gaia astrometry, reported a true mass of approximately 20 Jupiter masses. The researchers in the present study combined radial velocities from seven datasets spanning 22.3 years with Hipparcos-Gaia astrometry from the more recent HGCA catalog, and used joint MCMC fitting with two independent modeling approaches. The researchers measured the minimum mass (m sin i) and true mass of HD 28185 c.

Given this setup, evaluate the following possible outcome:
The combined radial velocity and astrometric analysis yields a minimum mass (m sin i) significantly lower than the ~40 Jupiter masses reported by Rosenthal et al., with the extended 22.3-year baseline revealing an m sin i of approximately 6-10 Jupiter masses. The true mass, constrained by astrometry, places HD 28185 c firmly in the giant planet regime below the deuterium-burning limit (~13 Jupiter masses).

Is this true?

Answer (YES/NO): NO